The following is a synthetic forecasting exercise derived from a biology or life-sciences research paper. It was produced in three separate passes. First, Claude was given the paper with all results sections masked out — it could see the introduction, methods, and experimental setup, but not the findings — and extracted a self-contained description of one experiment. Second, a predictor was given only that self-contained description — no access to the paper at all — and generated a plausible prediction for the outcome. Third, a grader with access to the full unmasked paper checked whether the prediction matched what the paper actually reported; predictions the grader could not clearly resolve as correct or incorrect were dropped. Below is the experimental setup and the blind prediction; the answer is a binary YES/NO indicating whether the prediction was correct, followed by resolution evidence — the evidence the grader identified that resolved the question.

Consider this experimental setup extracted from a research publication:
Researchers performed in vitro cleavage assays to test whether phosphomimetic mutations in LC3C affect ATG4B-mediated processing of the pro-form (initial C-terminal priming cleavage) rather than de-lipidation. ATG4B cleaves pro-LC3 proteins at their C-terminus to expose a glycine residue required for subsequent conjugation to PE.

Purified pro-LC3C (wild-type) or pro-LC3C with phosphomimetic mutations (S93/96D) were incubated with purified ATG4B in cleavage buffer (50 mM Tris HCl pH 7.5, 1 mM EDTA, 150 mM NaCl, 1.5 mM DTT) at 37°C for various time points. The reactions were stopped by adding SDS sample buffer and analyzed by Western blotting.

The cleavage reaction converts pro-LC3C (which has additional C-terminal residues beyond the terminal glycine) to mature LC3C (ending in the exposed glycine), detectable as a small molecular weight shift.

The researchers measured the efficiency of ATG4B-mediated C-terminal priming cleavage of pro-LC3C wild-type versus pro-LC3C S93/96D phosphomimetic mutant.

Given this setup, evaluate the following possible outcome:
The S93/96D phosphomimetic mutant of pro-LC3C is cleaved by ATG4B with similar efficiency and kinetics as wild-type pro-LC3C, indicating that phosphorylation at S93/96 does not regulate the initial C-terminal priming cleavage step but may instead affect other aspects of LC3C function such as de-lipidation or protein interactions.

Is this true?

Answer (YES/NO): NO